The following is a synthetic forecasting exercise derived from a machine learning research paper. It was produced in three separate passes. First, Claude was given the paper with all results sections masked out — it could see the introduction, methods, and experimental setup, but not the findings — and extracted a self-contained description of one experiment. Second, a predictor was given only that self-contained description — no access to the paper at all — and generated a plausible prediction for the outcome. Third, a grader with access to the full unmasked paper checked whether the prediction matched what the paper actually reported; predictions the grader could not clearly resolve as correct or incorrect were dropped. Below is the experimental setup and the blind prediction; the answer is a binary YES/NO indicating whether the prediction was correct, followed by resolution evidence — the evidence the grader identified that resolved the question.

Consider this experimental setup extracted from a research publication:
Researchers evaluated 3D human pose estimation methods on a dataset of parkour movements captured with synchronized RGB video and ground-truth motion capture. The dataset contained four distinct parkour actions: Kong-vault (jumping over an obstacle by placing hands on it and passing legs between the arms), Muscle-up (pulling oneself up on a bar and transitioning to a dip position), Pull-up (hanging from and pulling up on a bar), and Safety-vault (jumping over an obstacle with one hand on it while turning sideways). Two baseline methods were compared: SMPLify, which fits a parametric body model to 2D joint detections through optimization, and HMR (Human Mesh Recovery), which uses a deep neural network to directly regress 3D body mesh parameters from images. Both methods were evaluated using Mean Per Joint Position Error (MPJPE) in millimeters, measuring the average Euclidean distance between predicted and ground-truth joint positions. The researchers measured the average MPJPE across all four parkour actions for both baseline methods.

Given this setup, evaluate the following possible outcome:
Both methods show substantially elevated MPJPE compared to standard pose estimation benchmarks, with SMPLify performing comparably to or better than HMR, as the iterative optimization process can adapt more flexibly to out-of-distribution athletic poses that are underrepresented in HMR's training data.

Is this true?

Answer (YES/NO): NO